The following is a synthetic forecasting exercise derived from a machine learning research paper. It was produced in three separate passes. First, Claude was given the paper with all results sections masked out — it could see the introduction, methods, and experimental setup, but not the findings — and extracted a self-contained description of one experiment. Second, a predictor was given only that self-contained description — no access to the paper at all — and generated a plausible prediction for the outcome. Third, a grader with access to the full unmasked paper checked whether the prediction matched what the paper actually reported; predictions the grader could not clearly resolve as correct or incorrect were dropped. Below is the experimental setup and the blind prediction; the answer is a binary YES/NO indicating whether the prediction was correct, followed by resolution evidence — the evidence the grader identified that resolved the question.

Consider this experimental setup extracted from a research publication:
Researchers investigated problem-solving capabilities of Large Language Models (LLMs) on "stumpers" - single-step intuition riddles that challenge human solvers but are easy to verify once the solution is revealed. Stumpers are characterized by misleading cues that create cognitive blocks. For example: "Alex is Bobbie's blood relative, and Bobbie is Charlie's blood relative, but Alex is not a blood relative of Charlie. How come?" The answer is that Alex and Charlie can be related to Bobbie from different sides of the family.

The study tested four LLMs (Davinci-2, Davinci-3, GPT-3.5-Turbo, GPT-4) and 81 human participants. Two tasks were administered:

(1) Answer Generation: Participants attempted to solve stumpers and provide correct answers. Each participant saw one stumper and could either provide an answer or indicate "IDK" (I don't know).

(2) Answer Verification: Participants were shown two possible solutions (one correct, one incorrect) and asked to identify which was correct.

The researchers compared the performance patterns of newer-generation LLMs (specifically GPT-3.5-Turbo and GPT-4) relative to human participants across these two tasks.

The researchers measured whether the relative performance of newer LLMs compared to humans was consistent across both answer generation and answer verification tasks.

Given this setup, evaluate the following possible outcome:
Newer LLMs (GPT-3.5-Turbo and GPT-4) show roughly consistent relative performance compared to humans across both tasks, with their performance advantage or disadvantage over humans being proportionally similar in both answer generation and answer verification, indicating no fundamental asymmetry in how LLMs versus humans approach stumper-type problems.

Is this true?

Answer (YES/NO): NO